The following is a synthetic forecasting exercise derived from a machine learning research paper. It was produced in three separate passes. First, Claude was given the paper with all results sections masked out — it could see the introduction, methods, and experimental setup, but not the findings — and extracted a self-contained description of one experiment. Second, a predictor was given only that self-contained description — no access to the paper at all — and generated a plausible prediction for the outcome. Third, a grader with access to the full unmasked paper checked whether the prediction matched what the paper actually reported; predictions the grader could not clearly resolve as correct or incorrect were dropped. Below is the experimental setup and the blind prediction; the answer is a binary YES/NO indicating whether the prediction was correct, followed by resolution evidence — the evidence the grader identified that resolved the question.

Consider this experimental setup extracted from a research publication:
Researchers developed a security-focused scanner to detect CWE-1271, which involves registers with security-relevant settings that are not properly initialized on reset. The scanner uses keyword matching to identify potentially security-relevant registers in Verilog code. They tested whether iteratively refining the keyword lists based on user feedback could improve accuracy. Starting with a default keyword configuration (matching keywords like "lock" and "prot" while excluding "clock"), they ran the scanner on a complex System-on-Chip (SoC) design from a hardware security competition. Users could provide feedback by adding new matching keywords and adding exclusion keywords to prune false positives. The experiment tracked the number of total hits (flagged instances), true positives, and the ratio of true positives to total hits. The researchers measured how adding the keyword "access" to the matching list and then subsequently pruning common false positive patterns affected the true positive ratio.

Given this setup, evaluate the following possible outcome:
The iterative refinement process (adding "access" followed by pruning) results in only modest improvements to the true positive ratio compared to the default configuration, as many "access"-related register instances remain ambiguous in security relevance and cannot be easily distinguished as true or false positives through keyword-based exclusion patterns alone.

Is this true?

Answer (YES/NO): NO